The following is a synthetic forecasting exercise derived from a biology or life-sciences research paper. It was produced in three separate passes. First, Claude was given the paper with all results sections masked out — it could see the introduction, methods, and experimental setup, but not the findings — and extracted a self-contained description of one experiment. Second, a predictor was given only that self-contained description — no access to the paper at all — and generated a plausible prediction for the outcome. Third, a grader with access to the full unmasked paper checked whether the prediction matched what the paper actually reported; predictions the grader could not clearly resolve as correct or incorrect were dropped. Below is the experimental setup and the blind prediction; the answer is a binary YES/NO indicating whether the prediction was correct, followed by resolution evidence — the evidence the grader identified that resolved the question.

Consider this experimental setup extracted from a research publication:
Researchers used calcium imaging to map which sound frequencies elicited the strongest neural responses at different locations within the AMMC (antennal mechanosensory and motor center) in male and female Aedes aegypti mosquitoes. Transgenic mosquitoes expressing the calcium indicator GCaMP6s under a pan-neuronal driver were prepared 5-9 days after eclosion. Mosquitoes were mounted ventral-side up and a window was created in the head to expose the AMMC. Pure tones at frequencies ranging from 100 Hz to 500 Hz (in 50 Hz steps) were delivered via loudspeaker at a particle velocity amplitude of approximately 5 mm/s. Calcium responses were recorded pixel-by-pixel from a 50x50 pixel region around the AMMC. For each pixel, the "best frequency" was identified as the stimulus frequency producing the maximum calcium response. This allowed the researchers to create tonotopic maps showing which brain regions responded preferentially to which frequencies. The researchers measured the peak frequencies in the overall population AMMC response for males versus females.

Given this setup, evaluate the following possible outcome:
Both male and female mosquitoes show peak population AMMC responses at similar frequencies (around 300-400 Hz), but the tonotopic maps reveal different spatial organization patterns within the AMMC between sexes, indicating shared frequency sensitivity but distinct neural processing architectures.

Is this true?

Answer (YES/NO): NO